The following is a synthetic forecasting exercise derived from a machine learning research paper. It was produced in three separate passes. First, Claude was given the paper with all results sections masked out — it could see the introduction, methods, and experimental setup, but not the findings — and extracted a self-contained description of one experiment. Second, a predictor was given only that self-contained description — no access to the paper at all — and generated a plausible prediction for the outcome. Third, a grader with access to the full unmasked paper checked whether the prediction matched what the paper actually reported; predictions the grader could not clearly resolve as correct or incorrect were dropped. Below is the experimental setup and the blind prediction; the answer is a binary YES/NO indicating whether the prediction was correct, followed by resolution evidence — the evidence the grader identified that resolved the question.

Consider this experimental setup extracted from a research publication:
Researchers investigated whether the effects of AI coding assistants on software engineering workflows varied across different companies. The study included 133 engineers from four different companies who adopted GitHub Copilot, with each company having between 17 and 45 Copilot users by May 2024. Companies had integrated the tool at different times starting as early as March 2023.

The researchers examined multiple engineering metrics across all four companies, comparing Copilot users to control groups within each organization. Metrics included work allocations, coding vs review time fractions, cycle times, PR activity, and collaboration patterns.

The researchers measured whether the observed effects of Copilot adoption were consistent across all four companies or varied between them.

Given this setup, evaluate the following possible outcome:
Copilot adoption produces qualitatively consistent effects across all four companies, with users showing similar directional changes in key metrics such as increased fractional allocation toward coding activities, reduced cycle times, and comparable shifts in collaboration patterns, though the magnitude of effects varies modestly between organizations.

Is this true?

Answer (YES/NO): NO